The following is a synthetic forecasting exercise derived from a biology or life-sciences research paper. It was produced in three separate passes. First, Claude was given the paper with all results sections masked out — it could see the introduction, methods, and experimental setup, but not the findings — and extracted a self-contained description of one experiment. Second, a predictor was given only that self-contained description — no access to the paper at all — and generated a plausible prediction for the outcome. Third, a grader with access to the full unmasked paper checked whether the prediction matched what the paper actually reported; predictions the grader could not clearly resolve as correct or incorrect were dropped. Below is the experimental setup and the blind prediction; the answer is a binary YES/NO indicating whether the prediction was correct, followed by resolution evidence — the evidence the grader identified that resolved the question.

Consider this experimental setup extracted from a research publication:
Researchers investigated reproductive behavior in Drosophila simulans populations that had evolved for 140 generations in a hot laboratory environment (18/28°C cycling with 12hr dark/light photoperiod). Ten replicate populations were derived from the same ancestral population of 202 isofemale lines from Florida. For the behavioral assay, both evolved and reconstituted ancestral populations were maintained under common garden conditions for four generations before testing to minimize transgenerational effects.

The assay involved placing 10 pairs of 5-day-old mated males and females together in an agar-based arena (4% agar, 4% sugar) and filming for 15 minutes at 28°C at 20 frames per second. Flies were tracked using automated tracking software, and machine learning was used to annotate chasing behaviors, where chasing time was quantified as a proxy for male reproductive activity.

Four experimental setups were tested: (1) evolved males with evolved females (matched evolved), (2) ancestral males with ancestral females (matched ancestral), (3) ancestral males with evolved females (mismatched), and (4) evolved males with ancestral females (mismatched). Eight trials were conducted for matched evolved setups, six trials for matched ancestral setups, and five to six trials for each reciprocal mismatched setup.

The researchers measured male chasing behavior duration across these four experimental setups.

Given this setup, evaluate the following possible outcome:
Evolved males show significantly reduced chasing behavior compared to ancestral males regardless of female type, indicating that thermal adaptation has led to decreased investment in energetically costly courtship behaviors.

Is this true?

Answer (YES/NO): NO